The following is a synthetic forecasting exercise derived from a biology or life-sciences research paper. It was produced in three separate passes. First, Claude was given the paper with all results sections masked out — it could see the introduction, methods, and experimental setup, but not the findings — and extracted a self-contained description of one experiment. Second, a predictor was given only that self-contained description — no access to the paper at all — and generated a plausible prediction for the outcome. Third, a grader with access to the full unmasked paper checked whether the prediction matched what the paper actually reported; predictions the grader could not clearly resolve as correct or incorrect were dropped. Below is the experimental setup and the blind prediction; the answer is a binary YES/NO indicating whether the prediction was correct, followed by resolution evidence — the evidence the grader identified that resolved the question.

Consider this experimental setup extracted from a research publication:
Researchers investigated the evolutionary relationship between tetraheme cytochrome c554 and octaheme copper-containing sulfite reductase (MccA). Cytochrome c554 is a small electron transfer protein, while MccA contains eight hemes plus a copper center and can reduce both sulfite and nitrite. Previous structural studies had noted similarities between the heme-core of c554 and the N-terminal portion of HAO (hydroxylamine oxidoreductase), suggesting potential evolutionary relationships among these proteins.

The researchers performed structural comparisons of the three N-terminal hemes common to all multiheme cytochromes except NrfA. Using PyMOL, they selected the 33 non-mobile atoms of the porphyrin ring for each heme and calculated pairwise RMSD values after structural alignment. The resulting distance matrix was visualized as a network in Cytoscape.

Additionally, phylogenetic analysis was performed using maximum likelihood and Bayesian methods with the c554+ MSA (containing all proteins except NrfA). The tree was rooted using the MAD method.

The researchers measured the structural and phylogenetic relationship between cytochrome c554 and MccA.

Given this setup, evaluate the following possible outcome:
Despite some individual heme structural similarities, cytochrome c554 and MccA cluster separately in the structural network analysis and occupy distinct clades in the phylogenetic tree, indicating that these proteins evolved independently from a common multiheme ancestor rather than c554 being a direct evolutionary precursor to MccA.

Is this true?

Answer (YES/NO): NO